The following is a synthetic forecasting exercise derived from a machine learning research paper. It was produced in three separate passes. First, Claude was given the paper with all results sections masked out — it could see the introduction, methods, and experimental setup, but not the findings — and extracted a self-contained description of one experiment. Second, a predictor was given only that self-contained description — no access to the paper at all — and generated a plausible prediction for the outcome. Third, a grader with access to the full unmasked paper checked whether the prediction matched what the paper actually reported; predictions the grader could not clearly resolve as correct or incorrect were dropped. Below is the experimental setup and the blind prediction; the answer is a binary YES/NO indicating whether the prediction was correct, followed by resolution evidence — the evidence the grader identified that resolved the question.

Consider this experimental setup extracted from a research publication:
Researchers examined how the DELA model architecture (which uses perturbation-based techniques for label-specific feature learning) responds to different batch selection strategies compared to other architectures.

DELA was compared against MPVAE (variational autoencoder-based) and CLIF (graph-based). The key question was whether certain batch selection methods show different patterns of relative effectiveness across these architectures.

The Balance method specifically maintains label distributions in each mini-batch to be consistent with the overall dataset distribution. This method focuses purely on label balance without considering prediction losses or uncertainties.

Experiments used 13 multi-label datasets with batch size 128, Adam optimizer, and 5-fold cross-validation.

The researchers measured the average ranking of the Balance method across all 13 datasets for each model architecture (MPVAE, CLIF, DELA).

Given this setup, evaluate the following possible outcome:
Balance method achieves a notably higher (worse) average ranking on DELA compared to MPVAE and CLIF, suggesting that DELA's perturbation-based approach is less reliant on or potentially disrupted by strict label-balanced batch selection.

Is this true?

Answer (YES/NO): YES